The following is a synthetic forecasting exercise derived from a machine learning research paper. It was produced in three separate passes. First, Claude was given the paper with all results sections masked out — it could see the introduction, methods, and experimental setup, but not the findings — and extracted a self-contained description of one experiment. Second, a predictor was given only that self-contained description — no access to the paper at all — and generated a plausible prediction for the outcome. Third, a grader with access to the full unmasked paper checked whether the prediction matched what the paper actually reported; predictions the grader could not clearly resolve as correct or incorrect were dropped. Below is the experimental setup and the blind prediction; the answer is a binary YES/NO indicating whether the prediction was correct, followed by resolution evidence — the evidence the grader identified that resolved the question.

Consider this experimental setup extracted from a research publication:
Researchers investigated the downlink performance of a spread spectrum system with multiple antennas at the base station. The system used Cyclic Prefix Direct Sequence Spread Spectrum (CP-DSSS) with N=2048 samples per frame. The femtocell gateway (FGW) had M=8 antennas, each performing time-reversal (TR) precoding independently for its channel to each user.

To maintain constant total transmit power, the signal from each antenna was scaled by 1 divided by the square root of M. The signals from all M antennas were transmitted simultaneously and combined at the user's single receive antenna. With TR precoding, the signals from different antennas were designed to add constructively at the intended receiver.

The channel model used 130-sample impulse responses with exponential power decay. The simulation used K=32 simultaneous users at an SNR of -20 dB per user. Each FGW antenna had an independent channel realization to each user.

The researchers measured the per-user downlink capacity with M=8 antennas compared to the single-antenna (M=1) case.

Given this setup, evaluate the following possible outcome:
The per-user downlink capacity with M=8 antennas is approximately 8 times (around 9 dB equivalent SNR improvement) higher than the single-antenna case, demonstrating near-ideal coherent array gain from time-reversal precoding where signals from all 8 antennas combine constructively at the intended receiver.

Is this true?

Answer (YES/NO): YES